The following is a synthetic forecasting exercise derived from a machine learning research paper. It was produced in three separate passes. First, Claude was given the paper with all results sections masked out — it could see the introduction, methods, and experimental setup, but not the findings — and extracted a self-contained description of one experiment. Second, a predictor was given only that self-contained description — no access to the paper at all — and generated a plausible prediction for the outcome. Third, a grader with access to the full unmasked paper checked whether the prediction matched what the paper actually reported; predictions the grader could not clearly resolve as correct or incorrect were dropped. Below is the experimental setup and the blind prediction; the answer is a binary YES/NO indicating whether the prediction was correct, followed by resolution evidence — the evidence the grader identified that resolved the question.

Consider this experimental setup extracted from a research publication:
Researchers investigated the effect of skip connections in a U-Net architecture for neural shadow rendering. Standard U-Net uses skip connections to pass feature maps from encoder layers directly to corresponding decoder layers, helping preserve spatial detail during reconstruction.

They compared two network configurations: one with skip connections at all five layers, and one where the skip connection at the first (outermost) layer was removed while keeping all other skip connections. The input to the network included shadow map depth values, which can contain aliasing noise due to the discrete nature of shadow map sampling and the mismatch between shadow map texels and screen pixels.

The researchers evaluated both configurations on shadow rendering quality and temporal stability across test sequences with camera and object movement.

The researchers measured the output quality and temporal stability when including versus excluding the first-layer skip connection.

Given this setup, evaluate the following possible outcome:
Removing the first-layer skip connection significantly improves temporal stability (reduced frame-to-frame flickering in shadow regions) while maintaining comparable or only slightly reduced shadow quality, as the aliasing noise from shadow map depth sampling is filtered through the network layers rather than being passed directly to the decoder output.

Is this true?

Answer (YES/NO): YES